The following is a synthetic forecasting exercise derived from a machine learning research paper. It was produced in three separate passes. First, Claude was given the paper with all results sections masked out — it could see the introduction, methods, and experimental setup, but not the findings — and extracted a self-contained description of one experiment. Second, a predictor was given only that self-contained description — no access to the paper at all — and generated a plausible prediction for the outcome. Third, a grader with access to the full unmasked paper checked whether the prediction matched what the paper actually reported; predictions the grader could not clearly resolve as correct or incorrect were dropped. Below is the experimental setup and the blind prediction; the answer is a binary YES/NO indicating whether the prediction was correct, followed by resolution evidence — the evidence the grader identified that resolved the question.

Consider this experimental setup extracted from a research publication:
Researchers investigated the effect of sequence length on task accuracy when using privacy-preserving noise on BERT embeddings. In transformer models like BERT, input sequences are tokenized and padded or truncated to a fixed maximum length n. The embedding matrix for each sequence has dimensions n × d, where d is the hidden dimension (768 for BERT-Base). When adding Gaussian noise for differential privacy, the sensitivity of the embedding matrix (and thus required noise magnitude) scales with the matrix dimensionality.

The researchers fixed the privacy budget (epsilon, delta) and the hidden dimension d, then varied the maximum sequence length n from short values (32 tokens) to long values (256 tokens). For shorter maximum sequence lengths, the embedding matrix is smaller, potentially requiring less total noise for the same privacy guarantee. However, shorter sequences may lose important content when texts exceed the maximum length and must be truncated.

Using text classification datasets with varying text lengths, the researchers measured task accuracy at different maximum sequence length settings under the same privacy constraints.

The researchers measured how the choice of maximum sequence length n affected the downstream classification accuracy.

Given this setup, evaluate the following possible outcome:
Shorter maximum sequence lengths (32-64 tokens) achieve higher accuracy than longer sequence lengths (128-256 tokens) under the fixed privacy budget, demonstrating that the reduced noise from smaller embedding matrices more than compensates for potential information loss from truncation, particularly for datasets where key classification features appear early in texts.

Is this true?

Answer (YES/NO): NO